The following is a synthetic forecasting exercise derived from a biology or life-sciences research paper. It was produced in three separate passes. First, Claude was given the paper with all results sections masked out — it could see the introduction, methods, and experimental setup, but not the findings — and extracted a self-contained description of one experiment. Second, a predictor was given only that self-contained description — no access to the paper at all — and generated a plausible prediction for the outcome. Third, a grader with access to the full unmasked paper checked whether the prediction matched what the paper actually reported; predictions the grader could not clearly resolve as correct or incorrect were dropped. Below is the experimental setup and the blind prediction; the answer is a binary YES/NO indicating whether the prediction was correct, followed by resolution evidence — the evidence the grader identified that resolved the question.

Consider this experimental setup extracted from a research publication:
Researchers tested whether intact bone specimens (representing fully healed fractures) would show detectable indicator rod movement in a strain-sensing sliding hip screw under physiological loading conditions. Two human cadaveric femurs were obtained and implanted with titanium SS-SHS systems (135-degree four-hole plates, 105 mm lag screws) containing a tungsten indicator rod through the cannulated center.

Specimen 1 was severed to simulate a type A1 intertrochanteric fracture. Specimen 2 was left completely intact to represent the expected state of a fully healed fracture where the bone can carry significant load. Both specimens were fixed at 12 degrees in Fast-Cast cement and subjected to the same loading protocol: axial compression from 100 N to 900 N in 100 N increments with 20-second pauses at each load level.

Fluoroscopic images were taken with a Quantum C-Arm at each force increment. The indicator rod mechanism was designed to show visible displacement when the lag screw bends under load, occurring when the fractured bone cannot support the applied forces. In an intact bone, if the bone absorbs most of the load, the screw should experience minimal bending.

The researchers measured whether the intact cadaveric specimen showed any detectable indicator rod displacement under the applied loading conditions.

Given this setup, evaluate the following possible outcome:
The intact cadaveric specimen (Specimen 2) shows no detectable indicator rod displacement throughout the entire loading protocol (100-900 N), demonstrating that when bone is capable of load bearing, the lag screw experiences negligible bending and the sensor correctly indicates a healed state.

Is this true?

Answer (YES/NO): YES